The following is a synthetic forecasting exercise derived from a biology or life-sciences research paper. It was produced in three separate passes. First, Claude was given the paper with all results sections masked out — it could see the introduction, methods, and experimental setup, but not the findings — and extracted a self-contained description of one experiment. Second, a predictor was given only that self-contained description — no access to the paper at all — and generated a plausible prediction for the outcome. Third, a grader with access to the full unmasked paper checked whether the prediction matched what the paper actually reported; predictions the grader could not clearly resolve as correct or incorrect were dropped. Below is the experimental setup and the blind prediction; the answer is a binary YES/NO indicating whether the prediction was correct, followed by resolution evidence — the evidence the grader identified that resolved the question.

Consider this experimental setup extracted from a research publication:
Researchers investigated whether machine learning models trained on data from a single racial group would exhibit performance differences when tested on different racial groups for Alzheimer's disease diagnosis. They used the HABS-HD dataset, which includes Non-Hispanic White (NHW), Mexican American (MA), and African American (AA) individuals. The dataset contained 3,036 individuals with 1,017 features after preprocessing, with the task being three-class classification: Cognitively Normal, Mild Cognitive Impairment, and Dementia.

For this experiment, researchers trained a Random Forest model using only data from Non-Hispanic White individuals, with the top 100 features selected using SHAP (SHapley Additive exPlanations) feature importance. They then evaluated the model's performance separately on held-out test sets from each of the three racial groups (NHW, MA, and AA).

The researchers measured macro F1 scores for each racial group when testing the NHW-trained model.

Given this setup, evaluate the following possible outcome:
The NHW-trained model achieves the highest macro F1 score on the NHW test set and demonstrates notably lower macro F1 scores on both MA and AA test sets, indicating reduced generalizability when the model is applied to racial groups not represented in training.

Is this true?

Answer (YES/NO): YES